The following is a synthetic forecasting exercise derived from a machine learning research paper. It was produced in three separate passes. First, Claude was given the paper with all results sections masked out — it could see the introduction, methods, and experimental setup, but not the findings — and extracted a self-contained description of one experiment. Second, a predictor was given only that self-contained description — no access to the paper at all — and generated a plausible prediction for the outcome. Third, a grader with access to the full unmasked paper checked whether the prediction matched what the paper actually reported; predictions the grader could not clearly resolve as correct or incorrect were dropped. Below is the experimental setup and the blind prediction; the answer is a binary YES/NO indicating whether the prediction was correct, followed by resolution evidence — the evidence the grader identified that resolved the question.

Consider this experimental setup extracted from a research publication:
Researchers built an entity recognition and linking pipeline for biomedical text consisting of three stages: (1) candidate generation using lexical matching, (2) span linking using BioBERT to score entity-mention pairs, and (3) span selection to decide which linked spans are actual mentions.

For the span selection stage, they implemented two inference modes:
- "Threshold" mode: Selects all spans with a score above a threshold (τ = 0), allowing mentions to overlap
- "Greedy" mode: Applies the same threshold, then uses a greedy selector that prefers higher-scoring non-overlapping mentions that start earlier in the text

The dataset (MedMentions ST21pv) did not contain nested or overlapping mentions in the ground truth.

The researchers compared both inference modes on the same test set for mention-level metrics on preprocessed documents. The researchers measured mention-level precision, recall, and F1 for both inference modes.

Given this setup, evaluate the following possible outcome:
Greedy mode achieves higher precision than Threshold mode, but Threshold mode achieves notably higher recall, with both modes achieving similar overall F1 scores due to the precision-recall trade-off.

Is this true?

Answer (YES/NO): NO